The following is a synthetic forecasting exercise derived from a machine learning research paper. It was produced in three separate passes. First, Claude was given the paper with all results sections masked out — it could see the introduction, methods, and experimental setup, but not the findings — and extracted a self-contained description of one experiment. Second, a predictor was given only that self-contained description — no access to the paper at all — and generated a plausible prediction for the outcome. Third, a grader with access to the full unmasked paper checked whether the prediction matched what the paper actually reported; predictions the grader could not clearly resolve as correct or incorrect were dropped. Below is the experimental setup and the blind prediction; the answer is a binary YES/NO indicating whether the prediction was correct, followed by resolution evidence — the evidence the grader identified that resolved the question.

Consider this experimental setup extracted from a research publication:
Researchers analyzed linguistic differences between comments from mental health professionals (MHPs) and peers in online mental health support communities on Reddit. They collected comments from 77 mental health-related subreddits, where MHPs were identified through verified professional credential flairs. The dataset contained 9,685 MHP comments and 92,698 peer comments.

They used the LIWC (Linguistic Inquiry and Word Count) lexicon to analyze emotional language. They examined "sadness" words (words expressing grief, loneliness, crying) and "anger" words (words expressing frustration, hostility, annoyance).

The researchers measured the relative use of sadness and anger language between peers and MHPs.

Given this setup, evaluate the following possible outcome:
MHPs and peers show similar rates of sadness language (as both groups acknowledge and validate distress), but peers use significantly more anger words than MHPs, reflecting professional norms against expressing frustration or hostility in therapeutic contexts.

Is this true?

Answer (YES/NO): NO